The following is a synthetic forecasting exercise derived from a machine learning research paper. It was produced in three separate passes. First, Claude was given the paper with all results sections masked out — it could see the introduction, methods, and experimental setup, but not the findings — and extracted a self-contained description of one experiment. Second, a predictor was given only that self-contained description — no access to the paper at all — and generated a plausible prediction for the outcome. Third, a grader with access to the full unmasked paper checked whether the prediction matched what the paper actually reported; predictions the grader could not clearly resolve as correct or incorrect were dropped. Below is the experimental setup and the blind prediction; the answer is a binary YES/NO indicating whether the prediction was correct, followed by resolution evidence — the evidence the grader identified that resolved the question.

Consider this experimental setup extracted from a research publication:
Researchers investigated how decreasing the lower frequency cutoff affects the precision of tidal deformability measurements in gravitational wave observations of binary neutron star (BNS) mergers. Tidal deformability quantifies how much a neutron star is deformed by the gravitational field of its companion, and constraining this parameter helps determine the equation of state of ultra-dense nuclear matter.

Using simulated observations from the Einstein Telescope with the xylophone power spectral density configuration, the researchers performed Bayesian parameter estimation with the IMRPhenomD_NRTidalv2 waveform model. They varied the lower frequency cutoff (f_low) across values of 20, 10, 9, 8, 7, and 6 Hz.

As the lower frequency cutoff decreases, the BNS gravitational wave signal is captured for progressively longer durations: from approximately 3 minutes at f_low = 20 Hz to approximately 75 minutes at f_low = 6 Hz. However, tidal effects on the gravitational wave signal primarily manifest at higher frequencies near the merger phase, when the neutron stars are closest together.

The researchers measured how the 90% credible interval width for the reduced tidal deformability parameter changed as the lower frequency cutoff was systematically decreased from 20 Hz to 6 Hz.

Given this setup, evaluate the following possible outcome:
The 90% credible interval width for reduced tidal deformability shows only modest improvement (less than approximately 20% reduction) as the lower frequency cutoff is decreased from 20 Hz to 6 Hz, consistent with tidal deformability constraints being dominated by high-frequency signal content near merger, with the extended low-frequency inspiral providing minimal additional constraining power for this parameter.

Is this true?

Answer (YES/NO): NO